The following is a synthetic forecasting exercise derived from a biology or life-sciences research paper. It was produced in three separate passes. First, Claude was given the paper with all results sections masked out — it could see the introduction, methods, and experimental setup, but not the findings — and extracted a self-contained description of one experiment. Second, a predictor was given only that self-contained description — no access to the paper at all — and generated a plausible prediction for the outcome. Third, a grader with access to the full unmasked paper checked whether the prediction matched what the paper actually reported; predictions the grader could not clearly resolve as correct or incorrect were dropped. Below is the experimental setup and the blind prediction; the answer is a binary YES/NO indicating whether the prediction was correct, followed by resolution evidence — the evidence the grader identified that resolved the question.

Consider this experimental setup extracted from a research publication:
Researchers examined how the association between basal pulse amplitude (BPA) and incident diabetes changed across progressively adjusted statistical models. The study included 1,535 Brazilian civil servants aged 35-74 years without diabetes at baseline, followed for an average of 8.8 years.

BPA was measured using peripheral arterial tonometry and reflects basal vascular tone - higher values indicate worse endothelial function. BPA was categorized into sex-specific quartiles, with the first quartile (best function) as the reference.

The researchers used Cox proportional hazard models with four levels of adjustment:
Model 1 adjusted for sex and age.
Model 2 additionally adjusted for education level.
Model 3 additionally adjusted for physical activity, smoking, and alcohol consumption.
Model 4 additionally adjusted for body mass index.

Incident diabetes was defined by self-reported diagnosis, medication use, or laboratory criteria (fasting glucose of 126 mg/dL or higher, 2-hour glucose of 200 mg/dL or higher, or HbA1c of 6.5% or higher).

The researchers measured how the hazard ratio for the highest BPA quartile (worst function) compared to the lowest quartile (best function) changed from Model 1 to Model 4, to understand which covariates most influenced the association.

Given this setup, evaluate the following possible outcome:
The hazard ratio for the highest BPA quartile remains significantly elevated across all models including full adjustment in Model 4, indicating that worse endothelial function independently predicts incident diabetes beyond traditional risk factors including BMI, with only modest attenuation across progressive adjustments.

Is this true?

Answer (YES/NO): NO